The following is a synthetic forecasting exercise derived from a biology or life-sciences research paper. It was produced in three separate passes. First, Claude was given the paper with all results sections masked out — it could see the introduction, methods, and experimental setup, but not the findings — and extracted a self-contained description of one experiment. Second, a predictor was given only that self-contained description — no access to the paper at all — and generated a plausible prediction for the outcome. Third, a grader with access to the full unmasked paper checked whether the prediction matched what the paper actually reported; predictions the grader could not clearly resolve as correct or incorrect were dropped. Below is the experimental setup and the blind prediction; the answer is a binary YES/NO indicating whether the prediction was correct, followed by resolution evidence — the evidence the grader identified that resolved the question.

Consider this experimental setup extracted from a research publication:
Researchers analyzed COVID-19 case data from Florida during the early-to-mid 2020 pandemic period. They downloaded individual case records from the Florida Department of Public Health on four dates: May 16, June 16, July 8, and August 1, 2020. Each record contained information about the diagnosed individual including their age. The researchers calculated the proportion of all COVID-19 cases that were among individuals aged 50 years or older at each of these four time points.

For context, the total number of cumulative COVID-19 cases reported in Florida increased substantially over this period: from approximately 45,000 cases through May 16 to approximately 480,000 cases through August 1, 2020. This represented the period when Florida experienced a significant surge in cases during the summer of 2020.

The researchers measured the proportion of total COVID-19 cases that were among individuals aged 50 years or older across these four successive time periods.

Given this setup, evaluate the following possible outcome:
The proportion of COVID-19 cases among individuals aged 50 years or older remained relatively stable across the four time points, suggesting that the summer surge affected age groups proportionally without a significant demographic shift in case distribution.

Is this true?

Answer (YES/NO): NO